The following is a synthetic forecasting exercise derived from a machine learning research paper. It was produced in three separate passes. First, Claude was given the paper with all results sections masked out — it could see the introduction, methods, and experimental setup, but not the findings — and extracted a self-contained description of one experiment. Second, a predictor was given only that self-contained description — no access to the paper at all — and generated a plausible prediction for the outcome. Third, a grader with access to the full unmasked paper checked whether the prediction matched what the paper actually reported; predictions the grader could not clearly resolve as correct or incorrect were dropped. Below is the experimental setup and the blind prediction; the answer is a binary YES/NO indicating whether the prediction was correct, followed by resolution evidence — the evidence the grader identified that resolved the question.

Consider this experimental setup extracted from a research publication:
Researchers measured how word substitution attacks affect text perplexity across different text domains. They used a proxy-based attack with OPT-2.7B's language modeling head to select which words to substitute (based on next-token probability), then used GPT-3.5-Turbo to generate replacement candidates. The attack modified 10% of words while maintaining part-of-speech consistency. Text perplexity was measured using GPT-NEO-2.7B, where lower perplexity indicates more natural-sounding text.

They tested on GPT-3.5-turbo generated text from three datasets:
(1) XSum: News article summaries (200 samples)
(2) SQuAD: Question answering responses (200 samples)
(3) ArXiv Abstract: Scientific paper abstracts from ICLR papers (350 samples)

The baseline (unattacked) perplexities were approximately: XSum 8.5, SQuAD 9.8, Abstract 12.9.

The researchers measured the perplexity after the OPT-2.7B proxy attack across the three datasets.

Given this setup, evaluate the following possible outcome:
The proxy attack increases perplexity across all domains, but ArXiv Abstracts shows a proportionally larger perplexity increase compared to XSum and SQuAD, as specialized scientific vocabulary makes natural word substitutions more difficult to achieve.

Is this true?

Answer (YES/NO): NO